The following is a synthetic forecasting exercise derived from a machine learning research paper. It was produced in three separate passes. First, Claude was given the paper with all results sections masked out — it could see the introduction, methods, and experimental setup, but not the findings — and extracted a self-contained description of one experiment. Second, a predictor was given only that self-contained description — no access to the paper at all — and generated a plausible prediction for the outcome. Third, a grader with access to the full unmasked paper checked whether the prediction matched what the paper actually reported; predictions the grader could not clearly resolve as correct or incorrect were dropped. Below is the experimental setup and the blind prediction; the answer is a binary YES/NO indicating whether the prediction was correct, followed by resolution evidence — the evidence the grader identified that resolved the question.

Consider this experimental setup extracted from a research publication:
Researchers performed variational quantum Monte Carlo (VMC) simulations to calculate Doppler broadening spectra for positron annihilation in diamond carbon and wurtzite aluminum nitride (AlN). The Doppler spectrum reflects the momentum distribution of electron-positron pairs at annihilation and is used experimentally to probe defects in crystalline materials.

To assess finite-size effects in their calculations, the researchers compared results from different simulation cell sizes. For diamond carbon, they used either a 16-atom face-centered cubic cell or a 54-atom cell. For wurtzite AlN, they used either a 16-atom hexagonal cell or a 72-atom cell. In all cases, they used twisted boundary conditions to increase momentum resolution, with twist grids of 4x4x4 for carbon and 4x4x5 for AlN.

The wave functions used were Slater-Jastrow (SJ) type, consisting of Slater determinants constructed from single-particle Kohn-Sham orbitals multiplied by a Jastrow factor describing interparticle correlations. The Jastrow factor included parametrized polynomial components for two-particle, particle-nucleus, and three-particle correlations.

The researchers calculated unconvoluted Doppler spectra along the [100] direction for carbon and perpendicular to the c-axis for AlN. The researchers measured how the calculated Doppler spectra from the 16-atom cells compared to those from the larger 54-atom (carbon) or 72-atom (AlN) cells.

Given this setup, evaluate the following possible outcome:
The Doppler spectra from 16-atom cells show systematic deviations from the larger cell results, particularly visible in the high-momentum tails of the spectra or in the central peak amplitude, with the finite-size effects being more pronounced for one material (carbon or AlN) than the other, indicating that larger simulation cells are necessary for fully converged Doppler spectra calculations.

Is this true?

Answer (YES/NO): NO